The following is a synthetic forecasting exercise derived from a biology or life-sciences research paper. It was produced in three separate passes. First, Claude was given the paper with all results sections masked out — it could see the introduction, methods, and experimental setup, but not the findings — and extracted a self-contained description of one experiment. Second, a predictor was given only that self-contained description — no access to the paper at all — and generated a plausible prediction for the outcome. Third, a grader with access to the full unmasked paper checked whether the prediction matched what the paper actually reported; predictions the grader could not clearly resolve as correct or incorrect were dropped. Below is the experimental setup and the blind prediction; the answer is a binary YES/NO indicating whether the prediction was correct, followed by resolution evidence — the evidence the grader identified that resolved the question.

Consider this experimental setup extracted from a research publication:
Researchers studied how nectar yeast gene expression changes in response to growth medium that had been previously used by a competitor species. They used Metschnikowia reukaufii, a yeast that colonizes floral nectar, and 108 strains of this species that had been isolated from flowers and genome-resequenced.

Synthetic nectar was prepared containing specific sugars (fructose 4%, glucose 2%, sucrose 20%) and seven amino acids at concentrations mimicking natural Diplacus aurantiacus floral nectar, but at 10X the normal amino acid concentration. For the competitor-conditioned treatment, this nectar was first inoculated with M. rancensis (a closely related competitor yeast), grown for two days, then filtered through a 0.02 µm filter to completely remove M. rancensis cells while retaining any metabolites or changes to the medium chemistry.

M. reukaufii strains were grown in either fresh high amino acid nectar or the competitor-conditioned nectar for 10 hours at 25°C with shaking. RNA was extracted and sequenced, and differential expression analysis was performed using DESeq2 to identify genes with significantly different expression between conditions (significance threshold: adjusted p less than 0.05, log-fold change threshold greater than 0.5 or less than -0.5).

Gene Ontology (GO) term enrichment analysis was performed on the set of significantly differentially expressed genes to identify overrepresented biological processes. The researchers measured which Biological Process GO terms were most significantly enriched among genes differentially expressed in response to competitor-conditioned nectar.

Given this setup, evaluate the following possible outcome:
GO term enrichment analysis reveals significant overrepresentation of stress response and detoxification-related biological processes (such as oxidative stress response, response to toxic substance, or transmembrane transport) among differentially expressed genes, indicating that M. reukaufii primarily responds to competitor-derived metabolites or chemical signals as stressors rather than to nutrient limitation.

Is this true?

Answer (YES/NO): NO